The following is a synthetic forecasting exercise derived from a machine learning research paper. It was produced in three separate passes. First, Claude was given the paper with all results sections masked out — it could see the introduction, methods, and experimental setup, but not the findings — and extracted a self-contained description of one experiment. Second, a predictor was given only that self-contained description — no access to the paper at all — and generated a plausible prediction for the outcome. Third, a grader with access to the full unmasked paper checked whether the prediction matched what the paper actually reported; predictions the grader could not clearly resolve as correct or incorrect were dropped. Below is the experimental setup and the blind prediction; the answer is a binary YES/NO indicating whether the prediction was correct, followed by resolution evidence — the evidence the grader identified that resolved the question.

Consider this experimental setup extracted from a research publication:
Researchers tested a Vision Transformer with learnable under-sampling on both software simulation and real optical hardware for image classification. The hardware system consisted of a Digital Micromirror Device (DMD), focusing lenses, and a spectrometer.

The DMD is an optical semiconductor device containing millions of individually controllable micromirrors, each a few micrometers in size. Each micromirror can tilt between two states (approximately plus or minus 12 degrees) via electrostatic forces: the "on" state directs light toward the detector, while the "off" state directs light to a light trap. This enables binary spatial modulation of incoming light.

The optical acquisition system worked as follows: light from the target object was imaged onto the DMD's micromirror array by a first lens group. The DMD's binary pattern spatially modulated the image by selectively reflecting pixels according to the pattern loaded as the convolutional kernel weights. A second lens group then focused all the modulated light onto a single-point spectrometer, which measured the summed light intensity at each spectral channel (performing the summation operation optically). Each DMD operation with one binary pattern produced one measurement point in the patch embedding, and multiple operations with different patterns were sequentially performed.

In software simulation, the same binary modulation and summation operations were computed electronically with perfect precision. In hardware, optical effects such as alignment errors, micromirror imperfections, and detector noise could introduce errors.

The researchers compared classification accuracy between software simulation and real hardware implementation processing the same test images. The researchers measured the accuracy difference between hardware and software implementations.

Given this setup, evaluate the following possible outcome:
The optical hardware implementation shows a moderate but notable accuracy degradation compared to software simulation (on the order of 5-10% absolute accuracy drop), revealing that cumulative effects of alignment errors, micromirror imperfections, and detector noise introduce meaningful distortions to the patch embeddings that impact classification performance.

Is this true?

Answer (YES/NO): NO